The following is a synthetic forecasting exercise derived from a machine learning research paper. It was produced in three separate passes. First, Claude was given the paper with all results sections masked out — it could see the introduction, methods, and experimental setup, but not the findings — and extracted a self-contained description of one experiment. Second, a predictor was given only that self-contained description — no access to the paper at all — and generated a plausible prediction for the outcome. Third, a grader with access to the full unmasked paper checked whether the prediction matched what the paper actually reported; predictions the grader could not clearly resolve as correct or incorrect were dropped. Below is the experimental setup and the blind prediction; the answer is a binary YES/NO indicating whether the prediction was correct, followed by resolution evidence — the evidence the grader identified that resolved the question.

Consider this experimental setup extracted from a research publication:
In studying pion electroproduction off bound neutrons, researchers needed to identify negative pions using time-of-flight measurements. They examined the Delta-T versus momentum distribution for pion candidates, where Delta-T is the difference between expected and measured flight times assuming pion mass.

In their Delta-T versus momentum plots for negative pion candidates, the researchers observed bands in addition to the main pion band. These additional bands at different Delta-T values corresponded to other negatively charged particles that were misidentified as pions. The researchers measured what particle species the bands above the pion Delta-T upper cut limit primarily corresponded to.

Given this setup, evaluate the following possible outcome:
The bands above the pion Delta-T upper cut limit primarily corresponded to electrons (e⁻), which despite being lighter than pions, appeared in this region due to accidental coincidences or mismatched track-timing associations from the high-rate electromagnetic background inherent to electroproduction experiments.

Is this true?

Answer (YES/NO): NO